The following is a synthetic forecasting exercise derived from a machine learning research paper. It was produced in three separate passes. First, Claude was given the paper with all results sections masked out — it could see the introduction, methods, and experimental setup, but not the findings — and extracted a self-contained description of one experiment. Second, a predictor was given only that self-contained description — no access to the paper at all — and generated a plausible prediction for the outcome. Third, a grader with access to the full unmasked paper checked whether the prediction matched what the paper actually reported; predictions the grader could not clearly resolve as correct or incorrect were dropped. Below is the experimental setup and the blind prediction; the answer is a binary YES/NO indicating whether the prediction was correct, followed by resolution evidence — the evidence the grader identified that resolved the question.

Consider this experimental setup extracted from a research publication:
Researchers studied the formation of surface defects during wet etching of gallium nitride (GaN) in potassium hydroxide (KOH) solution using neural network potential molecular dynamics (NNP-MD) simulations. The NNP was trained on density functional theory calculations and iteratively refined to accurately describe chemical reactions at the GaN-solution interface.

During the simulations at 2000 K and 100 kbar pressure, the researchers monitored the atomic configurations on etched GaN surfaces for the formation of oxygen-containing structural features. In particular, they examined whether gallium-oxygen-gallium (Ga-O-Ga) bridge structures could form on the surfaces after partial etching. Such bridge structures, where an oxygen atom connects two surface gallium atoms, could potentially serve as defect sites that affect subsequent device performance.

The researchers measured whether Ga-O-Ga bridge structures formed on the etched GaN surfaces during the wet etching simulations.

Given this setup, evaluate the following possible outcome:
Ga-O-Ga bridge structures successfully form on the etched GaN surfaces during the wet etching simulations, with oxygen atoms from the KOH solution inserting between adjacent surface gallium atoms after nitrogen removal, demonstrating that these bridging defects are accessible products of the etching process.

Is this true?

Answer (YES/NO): YES